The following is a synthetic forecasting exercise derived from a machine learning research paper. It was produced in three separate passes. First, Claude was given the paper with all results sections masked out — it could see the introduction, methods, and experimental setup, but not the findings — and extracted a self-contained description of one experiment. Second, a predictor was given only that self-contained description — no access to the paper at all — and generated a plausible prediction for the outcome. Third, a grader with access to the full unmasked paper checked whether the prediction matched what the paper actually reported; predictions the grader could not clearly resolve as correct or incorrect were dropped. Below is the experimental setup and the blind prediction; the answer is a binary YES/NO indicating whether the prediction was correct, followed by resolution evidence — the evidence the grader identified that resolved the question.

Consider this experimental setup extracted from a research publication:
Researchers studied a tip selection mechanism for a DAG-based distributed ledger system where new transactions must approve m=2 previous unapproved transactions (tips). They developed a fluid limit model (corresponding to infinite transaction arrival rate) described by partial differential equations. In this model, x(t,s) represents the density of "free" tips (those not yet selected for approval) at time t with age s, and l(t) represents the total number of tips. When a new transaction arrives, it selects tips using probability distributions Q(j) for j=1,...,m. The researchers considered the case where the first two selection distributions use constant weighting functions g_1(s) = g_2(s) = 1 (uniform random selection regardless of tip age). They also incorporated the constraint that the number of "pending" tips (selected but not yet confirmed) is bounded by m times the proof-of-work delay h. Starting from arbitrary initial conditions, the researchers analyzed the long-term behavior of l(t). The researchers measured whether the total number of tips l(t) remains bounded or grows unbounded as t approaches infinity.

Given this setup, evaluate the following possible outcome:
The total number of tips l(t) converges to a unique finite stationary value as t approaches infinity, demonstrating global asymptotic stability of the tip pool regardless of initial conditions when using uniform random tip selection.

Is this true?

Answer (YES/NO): NO